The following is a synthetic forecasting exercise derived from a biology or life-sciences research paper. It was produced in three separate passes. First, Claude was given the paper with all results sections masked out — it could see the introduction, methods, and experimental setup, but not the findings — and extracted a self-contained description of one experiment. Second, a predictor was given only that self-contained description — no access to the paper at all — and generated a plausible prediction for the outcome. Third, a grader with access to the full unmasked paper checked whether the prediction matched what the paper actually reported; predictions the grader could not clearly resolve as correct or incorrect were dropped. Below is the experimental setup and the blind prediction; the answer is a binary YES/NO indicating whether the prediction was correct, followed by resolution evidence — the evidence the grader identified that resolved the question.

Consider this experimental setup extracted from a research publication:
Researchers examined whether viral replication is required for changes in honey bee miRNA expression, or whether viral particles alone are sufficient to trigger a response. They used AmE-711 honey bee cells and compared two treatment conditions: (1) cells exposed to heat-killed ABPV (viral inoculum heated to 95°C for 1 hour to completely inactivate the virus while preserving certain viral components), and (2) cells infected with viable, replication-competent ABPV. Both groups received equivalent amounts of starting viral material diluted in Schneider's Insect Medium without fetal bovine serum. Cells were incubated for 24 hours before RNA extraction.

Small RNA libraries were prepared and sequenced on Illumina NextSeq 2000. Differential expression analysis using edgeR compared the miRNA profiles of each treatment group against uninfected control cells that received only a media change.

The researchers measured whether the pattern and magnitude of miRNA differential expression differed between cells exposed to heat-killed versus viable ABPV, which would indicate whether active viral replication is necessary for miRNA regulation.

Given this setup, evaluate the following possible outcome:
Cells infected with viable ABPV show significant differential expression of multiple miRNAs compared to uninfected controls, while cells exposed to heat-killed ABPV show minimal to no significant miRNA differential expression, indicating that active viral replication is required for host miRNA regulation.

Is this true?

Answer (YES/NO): NO